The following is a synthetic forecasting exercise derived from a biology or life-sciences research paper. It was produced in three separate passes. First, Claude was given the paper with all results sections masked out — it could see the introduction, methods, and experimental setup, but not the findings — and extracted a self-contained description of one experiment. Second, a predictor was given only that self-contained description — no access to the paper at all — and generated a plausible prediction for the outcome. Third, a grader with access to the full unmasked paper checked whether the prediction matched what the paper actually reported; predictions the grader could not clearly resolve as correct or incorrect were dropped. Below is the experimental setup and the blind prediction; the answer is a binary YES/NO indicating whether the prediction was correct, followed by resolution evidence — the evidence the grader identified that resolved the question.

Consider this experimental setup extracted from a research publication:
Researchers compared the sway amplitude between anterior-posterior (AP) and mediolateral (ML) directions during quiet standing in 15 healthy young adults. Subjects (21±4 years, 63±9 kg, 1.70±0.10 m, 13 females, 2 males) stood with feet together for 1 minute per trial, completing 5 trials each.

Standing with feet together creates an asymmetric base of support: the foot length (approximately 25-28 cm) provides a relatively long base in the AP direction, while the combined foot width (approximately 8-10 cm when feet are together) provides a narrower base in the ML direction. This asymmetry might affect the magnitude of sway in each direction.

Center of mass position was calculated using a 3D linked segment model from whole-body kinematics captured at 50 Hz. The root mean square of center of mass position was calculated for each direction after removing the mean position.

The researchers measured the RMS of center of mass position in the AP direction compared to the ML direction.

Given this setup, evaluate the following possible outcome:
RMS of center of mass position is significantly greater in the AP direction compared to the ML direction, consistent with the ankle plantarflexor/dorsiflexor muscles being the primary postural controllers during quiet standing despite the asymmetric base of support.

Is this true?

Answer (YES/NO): NO